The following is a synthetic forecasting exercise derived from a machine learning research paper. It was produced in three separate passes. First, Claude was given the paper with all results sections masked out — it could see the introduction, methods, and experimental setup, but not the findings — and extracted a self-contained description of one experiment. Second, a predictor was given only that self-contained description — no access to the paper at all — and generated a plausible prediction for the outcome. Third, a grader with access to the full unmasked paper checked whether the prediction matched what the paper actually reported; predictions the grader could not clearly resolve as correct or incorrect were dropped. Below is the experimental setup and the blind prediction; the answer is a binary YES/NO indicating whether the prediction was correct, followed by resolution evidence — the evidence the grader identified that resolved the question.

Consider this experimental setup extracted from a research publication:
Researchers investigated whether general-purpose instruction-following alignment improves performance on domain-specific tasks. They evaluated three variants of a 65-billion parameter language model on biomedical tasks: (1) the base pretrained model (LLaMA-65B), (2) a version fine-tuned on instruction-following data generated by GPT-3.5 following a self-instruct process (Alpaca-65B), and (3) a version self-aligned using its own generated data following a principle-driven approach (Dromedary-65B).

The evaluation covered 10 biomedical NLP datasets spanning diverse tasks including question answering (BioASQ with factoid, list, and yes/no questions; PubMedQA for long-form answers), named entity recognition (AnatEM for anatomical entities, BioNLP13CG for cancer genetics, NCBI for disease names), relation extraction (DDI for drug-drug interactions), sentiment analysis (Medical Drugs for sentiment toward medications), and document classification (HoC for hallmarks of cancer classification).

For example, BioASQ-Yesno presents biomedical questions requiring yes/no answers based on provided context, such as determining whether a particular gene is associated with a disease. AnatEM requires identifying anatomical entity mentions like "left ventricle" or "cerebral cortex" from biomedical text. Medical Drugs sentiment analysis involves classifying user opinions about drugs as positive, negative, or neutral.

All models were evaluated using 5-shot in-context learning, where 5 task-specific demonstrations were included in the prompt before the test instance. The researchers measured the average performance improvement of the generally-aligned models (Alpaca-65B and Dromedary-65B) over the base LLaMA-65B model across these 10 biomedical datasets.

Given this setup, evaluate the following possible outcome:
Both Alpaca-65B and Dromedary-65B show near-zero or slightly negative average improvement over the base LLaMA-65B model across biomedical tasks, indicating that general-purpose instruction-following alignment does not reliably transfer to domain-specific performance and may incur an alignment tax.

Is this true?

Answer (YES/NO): NO